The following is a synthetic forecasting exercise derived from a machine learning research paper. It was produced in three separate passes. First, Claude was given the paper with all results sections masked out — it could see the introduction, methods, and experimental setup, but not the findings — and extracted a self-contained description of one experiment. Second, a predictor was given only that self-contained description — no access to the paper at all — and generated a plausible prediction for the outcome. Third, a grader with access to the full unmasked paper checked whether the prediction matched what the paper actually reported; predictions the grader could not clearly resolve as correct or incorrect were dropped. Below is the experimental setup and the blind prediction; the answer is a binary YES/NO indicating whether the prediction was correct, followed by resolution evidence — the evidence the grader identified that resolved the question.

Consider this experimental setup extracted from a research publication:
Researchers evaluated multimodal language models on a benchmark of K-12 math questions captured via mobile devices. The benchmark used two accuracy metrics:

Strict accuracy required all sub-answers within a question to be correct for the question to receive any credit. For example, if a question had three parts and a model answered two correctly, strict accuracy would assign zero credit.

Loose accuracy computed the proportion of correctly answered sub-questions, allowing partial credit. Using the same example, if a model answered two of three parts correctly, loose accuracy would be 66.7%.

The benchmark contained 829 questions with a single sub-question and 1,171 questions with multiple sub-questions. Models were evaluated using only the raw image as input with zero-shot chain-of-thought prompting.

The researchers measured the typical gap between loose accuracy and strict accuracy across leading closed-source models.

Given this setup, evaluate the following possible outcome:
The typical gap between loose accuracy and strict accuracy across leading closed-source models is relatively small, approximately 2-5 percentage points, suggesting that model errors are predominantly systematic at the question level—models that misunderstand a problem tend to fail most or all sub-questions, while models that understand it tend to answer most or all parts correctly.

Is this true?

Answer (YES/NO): NO